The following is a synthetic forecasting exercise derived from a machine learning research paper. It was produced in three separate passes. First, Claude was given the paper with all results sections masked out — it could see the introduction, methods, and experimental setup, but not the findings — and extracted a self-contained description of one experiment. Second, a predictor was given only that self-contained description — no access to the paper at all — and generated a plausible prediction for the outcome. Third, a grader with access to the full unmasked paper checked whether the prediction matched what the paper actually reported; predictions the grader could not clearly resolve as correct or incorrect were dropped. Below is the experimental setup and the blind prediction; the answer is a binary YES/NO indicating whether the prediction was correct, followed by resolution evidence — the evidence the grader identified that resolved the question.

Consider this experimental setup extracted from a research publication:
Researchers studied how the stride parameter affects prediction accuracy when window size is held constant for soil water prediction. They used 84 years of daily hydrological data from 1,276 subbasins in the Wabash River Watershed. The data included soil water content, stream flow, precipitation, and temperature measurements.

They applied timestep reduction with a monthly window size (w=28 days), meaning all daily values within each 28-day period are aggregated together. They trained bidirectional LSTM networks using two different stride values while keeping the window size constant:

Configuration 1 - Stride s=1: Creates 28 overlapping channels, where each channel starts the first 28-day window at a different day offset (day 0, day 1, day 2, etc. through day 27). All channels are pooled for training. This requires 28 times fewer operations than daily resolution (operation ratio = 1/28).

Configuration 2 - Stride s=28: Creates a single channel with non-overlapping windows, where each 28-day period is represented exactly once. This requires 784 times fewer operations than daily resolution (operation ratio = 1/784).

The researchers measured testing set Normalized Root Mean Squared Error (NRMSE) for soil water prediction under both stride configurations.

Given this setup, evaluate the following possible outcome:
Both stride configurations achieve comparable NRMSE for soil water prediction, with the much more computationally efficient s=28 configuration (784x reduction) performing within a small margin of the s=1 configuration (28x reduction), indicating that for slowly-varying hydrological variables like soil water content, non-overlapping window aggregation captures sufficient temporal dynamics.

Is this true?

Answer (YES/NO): NO